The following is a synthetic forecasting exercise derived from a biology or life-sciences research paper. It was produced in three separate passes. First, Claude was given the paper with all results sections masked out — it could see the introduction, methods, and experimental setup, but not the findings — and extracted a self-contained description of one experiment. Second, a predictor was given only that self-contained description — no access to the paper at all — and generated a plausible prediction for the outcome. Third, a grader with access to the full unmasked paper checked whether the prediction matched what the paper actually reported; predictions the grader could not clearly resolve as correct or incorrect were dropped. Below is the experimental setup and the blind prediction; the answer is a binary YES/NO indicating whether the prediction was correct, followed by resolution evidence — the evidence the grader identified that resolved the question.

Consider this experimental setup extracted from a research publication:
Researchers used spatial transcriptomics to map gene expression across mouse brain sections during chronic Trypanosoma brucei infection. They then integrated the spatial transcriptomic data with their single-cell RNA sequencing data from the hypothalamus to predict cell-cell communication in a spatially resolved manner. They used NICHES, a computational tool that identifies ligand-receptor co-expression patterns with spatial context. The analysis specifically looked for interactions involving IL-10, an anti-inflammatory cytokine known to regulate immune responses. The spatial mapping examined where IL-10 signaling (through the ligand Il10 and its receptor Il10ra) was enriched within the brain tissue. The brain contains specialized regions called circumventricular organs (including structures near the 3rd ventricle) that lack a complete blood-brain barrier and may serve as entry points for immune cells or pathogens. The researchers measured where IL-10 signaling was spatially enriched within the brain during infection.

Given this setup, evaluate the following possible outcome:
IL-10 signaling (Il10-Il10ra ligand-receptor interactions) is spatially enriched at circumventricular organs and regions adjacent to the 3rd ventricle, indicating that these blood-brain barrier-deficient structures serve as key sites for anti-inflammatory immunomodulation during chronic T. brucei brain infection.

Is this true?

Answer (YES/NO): YES